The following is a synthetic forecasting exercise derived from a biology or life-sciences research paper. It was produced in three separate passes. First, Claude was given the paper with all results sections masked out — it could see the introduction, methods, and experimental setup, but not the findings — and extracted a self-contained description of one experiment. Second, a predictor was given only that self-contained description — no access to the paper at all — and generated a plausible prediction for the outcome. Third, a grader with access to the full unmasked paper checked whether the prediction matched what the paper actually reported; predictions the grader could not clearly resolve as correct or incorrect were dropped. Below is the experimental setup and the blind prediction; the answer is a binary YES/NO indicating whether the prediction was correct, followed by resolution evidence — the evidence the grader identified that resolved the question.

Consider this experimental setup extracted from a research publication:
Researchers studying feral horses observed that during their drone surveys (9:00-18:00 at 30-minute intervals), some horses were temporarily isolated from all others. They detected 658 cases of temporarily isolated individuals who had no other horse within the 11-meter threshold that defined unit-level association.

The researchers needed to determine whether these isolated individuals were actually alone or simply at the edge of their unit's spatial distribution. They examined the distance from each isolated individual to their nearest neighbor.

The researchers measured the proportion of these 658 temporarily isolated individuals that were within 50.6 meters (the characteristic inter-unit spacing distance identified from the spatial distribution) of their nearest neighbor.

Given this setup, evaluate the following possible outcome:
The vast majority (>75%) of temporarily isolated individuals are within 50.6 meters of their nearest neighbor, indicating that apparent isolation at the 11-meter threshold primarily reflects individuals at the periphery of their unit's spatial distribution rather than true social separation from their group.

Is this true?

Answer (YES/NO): YES